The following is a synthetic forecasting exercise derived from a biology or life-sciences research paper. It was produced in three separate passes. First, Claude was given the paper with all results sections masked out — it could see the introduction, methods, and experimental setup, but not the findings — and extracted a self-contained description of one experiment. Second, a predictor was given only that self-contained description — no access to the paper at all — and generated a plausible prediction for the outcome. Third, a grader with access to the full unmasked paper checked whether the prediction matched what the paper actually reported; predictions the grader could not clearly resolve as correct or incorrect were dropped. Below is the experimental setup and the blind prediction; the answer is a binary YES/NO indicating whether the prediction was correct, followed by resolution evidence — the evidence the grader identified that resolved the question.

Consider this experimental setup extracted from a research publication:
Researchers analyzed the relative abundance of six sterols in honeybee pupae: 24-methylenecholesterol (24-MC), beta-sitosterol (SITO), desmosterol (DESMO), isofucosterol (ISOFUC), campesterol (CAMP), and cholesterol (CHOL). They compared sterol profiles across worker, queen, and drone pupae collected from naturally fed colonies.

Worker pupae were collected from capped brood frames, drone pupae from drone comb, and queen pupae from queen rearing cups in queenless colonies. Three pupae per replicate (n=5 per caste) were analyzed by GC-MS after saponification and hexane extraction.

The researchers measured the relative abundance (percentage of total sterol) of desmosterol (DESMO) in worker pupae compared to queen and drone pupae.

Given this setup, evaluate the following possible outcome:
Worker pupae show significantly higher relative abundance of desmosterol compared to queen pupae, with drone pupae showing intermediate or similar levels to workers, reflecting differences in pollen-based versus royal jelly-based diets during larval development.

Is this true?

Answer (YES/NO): NO